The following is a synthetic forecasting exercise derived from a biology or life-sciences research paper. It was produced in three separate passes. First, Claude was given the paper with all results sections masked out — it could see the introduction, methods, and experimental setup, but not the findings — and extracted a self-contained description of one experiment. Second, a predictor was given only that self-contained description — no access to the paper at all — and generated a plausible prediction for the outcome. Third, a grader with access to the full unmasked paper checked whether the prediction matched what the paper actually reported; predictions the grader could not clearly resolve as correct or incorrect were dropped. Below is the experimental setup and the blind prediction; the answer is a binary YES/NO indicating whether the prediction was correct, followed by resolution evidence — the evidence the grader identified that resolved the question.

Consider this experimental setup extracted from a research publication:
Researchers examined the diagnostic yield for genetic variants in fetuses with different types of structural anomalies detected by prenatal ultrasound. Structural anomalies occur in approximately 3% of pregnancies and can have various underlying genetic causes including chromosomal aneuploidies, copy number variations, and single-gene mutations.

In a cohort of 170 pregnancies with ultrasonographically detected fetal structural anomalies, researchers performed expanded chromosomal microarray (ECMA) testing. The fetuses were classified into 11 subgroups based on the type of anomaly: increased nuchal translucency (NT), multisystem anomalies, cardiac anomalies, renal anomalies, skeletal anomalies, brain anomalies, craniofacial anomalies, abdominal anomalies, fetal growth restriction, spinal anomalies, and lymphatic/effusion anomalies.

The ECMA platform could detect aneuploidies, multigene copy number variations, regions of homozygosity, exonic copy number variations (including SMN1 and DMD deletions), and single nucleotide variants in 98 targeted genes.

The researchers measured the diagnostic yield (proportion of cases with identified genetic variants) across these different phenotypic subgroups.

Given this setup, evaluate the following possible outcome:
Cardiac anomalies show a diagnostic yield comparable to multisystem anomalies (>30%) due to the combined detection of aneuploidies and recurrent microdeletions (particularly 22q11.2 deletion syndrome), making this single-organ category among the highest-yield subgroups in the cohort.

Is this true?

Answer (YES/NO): NO